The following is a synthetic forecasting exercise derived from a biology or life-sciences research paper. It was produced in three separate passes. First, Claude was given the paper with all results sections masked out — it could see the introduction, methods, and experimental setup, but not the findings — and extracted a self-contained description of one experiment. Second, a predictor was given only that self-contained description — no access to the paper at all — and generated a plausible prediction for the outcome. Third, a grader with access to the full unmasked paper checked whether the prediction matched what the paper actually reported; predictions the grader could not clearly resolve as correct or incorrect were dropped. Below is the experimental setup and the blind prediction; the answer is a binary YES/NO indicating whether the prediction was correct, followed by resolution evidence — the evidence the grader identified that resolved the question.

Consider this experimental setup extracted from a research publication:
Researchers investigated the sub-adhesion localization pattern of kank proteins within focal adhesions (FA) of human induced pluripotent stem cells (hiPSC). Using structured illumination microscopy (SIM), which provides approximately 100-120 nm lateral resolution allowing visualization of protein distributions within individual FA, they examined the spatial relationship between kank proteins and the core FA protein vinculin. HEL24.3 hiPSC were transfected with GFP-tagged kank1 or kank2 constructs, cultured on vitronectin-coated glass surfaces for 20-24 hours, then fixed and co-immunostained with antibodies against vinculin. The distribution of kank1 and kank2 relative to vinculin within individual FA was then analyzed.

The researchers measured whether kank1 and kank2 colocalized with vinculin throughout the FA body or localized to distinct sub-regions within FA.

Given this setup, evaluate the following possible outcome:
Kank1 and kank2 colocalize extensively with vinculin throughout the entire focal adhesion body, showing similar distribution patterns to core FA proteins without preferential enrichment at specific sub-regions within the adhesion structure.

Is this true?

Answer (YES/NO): NO